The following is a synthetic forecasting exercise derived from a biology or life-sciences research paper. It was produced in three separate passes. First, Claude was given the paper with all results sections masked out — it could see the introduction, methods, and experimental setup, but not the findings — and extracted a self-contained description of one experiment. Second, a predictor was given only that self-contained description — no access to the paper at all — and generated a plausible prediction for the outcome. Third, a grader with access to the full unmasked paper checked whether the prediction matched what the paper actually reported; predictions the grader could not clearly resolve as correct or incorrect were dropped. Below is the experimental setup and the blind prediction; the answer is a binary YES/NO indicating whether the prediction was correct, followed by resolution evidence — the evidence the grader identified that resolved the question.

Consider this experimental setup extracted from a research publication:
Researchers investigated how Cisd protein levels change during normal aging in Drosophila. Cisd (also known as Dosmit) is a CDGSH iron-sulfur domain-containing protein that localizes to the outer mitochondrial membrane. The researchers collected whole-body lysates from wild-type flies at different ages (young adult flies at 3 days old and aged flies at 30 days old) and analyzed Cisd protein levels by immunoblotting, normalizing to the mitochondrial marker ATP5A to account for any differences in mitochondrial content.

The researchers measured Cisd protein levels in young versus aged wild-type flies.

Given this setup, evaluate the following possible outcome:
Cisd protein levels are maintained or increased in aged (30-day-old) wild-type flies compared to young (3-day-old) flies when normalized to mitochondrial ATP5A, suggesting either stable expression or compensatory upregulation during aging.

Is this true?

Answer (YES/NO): YES